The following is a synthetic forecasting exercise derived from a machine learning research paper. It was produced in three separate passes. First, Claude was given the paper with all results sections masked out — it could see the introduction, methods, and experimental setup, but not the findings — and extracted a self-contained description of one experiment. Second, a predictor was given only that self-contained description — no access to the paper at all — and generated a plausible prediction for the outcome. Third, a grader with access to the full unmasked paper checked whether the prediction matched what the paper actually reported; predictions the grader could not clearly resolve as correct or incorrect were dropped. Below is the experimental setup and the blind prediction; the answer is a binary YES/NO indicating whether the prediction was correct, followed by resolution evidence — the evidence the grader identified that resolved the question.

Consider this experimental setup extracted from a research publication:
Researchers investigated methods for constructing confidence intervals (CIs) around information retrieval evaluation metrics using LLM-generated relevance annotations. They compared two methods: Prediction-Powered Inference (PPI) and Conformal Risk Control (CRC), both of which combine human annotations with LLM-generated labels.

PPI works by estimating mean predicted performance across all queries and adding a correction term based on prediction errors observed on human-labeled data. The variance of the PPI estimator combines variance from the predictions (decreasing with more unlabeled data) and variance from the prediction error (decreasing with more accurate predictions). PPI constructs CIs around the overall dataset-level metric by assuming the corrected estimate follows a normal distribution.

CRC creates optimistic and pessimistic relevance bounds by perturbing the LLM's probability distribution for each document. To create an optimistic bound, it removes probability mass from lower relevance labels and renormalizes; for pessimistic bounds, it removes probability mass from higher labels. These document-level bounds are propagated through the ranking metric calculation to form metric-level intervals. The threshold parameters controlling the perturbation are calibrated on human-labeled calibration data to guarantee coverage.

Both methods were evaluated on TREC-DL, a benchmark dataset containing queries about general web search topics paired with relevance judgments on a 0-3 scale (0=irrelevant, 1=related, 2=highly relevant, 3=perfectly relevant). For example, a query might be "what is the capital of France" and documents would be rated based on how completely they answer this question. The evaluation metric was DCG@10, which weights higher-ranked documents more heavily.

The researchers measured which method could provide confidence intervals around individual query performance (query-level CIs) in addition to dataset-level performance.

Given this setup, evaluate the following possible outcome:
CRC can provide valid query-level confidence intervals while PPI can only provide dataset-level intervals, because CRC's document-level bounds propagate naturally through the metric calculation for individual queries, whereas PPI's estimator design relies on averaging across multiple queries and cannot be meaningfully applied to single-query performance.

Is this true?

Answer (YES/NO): YES